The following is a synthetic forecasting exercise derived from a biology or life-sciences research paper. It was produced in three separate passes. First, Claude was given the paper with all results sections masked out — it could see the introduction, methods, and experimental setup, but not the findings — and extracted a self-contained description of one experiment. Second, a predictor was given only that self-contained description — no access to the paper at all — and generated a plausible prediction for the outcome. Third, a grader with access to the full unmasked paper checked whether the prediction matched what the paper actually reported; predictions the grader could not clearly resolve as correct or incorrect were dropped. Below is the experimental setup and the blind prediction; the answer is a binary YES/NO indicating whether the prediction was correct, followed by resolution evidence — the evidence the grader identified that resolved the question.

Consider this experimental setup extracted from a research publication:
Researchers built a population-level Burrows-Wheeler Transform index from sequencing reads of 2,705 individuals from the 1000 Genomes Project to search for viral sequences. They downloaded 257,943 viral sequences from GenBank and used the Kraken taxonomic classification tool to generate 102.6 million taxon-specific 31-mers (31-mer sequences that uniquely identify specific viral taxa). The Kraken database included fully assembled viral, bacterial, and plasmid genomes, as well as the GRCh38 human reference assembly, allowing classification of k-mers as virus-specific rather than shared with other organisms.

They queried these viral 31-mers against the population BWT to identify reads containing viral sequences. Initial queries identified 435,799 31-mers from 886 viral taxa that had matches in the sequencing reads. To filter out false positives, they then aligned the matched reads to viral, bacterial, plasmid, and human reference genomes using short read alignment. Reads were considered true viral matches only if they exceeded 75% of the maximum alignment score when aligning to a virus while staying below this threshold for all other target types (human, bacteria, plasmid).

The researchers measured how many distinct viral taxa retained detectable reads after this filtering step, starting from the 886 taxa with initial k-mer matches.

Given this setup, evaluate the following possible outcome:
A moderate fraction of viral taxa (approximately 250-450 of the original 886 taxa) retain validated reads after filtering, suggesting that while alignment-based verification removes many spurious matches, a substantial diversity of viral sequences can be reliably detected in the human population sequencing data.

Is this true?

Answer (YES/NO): YES